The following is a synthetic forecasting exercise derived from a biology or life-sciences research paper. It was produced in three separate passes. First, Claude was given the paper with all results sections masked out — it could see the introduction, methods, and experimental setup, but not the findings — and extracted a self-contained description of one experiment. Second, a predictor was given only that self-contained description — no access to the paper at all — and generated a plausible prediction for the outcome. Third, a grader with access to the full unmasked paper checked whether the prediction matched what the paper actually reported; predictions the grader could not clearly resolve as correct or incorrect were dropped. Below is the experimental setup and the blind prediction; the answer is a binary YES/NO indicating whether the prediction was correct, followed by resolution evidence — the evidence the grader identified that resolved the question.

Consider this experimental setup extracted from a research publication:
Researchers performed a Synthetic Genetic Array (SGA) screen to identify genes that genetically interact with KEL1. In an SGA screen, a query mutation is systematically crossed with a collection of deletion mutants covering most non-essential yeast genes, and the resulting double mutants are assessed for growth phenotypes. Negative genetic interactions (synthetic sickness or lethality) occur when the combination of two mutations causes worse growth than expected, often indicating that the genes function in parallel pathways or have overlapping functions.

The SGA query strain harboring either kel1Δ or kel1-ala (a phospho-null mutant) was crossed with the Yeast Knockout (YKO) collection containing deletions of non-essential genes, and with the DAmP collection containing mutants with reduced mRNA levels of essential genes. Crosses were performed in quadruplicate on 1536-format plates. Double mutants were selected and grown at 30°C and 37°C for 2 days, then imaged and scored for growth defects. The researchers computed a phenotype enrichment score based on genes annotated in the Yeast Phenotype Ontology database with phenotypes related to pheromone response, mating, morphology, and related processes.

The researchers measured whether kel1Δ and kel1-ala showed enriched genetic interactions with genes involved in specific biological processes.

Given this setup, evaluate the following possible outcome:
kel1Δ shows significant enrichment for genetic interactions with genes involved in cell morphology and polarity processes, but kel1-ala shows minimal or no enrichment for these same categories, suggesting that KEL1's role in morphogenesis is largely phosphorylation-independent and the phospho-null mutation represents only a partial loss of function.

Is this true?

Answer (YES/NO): NO